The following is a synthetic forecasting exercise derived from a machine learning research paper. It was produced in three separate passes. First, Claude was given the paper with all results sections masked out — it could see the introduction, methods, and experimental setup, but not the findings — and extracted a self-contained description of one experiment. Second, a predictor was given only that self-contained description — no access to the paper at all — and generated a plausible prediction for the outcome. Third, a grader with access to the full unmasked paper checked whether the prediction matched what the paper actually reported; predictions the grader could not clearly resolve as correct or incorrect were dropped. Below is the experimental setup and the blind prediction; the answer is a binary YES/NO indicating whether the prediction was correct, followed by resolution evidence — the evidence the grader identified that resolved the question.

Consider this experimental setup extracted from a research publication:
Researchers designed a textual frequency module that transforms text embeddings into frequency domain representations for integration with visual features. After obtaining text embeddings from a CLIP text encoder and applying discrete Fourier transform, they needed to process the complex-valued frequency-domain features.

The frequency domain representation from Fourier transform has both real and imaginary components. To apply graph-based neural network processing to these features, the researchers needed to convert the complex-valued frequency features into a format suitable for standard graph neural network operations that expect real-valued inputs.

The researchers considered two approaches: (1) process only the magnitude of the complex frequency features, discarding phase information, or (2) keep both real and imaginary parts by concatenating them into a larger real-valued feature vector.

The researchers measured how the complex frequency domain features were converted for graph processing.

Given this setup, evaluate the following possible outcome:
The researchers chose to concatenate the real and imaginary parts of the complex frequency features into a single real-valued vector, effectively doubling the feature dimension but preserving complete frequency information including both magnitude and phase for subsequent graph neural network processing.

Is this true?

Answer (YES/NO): YES